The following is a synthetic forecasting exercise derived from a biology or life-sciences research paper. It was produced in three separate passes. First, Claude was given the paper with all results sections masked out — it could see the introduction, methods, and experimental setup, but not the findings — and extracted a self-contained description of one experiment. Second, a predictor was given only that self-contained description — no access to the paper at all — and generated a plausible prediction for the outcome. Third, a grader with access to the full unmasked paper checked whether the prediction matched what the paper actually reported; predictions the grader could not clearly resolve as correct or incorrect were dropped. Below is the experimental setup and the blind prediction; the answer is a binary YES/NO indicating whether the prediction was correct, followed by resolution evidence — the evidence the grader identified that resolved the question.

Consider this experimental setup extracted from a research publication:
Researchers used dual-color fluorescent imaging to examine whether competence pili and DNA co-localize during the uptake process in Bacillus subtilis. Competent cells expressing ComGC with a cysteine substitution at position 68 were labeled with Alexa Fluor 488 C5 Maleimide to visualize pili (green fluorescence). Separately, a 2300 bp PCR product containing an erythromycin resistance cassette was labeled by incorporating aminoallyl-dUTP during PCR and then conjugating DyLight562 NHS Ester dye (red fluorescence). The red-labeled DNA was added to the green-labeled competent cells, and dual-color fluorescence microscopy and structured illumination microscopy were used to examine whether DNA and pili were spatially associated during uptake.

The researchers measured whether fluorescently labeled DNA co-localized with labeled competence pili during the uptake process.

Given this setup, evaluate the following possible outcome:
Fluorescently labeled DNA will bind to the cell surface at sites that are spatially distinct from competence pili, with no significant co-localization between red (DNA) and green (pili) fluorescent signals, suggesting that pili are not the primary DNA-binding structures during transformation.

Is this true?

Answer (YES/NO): NO